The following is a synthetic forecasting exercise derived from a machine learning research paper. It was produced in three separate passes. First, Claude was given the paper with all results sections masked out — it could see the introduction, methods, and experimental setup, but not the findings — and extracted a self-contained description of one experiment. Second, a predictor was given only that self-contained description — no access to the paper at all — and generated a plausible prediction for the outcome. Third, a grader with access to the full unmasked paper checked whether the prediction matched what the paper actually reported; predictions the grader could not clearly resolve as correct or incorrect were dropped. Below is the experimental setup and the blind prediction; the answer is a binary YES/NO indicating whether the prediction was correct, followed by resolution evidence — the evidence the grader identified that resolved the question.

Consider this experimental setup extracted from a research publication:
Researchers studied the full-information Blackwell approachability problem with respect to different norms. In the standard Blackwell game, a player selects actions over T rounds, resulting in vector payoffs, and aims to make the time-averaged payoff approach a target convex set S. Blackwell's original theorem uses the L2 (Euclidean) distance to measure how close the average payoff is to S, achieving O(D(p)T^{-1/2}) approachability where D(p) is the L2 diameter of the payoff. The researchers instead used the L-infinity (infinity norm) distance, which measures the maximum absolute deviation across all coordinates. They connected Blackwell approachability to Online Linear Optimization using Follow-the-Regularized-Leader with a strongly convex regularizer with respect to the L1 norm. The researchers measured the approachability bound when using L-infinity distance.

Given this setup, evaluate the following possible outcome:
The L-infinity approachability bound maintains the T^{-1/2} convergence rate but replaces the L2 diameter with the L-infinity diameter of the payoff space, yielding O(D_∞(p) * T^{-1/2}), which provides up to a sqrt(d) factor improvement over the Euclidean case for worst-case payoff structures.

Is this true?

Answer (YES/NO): NO